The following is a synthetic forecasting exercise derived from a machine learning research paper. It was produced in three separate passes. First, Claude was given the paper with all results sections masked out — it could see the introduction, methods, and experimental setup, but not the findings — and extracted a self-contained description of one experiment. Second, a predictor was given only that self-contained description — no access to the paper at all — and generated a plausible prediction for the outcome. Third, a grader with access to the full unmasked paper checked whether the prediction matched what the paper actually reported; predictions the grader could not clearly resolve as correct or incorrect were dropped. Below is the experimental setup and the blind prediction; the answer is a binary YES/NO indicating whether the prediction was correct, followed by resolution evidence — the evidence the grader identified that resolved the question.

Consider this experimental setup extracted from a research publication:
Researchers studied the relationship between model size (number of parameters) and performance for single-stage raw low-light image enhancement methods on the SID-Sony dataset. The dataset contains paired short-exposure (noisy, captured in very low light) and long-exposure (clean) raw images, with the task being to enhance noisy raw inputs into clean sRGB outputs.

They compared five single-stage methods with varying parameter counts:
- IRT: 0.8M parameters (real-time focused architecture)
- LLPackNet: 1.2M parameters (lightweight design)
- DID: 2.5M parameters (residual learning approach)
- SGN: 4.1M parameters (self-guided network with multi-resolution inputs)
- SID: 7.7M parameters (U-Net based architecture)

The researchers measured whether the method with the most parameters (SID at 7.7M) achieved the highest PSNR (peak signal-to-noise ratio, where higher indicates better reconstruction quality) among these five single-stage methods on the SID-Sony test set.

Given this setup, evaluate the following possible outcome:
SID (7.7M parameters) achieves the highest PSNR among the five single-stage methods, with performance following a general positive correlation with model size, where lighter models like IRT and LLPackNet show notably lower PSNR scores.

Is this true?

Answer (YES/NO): YES